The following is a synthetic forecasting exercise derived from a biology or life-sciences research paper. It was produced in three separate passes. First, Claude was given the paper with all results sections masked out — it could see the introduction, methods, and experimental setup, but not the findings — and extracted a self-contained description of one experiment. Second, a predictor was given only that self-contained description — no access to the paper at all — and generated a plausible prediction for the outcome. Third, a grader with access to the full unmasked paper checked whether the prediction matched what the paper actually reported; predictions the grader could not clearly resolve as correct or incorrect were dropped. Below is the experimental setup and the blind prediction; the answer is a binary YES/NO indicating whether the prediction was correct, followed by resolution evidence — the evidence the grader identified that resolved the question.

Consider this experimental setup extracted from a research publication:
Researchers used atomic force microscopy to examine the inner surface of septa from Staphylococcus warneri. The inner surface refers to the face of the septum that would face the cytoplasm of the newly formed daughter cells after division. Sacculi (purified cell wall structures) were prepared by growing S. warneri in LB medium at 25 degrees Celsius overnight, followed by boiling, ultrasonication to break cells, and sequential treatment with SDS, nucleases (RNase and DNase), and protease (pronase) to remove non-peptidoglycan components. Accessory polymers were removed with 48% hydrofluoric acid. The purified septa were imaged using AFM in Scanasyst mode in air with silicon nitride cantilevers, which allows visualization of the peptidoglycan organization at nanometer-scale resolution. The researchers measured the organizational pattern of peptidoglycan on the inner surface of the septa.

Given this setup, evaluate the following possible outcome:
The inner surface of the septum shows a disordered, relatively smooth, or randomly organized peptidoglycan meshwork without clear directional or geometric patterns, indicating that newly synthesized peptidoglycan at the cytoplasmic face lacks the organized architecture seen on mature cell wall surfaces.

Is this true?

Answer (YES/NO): NO